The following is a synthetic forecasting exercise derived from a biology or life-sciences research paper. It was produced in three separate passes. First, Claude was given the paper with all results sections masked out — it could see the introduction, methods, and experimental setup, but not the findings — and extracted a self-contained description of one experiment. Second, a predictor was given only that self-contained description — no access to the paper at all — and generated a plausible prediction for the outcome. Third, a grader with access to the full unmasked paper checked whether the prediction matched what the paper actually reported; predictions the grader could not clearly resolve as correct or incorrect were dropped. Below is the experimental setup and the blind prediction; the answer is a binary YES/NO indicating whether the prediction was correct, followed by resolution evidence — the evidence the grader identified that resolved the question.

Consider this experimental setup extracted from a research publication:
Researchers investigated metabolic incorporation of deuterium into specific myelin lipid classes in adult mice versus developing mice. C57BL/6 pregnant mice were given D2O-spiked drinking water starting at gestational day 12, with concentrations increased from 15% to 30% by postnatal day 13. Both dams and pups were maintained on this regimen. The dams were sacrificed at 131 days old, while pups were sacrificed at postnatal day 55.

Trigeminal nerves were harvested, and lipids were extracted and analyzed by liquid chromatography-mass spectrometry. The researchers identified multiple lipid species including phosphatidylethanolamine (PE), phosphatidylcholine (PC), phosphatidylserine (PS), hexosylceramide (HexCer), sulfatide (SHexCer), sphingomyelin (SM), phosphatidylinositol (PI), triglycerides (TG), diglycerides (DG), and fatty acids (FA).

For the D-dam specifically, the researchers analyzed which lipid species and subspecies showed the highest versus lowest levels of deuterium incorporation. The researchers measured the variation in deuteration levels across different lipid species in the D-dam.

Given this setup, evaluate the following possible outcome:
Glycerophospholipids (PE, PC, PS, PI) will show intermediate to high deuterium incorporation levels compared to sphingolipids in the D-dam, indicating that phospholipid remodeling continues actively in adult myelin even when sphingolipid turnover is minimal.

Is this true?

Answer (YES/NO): NO